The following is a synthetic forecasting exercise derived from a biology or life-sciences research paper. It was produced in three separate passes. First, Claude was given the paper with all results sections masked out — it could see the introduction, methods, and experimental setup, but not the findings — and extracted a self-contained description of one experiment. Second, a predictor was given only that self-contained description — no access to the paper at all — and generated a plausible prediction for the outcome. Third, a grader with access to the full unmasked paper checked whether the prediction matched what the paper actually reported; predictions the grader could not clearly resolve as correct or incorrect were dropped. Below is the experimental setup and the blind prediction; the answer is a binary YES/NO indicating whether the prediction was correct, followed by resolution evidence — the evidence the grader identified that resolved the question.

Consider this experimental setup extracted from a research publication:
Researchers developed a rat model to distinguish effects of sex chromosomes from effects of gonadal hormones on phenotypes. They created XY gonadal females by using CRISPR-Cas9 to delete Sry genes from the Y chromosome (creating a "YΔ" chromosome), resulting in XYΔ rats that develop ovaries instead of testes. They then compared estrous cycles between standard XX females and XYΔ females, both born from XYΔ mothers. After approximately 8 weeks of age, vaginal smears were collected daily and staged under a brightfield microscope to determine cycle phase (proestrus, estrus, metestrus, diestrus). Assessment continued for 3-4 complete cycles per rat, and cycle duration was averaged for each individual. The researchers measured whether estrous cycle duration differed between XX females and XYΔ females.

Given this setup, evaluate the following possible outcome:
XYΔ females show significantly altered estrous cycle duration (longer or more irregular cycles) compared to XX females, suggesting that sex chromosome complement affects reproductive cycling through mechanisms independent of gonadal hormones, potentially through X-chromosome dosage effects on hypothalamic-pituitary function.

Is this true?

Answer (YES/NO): NO